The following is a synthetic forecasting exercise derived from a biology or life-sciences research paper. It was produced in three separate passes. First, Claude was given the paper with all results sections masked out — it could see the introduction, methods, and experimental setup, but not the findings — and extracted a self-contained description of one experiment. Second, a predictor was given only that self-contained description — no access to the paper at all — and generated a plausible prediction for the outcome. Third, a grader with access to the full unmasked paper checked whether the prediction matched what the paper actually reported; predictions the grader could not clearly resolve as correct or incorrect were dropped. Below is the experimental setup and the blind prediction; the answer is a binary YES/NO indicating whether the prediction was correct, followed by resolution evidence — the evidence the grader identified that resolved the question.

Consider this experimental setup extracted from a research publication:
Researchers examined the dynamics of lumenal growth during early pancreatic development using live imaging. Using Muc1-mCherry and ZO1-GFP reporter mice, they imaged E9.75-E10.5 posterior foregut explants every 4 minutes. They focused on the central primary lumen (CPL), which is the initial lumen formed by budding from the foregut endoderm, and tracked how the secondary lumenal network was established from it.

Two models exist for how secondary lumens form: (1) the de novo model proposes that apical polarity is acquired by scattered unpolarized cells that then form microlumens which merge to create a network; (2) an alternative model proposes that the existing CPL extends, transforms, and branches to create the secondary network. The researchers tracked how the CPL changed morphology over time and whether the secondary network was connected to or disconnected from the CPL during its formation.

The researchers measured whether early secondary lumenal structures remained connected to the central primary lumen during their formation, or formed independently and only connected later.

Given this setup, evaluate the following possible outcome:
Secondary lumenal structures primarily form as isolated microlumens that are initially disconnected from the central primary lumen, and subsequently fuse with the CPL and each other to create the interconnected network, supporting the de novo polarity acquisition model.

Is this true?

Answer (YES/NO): NO